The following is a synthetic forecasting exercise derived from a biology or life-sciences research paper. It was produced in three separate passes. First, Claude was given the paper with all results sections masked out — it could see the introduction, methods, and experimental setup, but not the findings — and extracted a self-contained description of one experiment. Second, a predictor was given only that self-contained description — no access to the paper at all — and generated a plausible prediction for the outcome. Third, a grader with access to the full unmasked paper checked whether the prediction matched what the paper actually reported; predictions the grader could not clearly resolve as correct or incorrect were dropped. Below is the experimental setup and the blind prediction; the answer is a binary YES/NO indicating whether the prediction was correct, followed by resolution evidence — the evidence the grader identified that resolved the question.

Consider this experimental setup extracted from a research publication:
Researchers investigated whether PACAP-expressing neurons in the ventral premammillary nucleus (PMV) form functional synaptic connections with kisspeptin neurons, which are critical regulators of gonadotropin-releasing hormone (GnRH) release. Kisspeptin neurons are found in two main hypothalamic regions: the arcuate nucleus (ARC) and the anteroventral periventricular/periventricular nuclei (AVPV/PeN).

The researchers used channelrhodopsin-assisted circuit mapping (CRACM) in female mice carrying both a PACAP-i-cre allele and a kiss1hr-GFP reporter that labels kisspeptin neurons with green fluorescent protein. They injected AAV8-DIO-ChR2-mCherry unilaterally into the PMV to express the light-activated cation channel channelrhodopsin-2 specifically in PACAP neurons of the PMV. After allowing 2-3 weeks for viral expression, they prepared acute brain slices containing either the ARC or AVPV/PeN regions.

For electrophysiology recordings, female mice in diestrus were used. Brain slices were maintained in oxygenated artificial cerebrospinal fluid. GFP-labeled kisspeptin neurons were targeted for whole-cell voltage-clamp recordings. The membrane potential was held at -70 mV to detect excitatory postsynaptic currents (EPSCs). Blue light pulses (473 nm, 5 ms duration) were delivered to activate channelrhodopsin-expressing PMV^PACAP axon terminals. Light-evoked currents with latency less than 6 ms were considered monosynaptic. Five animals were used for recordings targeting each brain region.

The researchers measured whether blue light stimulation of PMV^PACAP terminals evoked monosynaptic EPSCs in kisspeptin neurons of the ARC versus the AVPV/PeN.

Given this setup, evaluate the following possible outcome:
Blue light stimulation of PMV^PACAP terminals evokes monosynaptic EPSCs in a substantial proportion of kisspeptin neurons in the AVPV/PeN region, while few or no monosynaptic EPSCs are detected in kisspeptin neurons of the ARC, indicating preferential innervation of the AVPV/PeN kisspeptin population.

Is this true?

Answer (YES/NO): NO